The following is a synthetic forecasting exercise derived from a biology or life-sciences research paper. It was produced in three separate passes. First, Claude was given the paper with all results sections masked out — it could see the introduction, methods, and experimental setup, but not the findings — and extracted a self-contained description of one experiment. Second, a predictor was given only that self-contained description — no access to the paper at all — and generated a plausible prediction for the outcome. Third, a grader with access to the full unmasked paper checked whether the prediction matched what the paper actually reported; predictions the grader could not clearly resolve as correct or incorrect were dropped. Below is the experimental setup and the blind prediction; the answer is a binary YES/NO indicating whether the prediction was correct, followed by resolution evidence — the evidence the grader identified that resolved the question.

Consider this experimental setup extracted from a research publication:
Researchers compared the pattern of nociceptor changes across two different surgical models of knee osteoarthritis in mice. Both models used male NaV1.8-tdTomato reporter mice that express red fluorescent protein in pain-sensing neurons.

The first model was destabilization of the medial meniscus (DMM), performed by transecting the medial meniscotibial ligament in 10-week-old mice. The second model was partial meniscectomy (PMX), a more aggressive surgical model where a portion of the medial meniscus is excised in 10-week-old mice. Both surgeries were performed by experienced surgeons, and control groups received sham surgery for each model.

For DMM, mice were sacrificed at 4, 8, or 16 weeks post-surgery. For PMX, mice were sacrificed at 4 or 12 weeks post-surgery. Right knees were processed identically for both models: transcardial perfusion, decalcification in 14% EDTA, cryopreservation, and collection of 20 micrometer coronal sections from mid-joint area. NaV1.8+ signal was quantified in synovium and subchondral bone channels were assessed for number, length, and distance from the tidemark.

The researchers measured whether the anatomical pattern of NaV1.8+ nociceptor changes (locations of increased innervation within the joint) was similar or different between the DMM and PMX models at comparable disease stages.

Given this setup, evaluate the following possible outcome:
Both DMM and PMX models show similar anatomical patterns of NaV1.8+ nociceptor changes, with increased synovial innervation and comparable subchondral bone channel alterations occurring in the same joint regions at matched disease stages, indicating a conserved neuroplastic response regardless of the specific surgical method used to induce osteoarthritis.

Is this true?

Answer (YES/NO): YES